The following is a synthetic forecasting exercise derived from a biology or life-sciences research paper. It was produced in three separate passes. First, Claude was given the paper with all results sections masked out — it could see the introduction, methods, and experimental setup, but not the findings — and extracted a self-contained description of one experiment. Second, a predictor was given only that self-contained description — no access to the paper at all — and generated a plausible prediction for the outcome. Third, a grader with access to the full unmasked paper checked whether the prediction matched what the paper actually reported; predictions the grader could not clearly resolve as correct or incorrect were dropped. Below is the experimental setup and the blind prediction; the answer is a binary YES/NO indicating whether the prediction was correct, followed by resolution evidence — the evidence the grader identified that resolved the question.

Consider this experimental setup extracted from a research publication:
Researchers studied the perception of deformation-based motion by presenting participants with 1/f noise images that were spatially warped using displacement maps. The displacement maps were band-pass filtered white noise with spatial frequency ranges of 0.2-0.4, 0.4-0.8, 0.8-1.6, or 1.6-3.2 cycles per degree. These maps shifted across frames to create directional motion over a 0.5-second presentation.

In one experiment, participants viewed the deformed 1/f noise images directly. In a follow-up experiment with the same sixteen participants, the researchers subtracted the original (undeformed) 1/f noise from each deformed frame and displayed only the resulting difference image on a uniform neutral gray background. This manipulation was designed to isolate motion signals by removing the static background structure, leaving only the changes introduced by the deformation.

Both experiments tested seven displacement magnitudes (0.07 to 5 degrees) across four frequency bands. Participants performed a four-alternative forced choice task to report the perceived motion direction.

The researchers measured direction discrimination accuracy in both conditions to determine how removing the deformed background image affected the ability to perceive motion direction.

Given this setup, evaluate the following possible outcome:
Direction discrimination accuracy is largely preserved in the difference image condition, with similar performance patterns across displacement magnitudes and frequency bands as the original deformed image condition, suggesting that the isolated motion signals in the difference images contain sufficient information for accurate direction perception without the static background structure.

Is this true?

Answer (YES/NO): NO